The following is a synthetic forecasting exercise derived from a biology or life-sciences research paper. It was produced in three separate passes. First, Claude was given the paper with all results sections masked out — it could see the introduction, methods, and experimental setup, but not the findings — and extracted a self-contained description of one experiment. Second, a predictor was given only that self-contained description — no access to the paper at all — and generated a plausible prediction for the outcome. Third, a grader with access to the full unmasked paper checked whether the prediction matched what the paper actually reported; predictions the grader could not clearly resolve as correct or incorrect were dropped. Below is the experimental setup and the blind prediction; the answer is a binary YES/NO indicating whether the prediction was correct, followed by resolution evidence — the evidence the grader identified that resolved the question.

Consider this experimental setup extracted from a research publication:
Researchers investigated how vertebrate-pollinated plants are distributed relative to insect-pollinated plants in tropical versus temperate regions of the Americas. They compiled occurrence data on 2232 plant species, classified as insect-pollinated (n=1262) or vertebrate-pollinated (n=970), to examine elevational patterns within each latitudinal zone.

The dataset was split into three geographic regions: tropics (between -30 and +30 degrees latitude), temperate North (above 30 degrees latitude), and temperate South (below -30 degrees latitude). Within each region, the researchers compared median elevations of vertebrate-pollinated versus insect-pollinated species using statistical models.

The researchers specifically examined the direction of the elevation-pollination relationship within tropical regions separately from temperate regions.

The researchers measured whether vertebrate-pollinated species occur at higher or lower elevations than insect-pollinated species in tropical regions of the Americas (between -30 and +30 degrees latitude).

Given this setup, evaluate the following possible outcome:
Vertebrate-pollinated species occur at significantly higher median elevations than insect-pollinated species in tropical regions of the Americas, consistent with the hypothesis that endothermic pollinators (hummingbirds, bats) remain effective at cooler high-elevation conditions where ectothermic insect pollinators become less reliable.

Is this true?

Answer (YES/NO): YES